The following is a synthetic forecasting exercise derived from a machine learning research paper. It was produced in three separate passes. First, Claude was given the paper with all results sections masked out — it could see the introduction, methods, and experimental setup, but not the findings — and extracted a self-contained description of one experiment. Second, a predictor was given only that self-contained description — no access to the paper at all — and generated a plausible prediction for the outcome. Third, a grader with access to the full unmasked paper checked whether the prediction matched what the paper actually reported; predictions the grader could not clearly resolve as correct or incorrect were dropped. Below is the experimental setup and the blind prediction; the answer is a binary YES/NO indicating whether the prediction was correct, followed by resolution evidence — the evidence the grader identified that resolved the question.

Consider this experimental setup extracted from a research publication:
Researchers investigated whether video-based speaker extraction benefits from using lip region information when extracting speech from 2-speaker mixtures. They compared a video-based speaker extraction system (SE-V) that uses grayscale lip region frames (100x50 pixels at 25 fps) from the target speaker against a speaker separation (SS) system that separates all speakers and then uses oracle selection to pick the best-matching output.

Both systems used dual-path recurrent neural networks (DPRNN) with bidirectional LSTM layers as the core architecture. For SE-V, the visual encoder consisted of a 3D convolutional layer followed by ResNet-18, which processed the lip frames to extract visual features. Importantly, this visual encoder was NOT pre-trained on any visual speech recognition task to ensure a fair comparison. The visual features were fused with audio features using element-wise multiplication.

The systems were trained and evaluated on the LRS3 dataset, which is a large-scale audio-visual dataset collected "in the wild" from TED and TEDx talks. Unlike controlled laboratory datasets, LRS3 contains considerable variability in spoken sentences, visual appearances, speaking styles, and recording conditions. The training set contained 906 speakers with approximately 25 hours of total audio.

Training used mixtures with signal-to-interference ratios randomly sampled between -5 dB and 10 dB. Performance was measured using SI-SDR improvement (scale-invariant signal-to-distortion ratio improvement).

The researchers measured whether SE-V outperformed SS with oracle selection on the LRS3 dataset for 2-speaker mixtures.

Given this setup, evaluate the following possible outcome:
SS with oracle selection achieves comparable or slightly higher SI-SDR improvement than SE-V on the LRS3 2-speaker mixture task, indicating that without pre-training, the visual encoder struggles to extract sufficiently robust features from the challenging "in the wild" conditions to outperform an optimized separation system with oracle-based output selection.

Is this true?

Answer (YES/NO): NO